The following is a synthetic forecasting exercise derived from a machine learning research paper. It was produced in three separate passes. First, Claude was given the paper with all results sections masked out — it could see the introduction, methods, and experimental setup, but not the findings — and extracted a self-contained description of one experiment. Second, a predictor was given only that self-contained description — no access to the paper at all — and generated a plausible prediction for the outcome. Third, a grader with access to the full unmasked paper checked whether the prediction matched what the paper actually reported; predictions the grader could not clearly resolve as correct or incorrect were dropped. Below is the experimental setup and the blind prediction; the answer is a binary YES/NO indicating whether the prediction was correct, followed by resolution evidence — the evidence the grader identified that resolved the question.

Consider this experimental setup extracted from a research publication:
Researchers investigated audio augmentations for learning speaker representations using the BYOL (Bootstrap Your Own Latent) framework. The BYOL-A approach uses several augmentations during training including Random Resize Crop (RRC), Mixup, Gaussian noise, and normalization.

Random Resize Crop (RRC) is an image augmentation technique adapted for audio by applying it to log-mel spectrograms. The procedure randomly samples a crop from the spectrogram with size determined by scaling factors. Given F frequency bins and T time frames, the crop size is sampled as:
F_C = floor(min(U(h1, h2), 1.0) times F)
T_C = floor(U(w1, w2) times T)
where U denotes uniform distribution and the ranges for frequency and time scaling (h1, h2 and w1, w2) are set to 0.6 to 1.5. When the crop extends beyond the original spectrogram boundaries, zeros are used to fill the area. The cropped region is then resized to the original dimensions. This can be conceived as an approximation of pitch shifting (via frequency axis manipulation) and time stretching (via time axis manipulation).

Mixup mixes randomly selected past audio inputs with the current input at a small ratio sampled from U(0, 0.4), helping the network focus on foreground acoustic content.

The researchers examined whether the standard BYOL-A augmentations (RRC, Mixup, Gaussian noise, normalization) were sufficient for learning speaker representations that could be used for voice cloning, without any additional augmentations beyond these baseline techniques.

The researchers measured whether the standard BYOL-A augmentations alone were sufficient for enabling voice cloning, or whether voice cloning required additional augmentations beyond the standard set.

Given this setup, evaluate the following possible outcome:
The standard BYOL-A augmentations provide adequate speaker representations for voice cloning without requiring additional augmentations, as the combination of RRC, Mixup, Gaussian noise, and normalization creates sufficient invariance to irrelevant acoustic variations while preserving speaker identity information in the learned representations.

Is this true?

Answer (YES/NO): YES